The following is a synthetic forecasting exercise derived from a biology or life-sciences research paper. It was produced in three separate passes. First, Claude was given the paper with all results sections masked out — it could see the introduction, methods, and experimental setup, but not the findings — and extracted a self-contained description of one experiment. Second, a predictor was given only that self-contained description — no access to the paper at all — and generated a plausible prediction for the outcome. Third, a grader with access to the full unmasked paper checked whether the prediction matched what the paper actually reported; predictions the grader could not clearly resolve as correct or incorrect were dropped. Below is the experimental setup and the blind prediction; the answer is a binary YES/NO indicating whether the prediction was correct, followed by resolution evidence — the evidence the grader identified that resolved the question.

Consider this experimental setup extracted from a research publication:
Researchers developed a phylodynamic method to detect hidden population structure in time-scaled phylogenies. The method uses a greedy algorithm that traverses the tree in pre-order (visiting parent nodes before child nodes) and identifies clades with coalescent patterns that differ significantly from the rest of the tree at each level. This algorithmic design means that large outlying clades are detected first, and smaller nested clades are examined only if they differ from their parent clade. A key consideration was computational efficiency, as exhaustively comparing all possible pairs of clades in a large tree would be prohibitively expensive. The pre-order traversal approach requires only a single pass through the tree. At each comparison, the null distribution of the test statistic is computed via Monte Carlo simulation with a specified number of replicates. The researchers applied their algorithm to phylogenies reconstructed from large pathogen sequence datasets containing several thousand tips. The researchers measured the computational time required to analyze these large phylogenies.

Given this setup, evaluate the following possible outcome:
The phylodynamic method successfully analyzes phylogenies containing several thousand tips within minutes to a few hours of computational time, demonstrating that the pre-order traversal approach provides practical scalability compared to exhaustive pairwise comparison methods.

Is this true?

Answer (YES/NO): YES